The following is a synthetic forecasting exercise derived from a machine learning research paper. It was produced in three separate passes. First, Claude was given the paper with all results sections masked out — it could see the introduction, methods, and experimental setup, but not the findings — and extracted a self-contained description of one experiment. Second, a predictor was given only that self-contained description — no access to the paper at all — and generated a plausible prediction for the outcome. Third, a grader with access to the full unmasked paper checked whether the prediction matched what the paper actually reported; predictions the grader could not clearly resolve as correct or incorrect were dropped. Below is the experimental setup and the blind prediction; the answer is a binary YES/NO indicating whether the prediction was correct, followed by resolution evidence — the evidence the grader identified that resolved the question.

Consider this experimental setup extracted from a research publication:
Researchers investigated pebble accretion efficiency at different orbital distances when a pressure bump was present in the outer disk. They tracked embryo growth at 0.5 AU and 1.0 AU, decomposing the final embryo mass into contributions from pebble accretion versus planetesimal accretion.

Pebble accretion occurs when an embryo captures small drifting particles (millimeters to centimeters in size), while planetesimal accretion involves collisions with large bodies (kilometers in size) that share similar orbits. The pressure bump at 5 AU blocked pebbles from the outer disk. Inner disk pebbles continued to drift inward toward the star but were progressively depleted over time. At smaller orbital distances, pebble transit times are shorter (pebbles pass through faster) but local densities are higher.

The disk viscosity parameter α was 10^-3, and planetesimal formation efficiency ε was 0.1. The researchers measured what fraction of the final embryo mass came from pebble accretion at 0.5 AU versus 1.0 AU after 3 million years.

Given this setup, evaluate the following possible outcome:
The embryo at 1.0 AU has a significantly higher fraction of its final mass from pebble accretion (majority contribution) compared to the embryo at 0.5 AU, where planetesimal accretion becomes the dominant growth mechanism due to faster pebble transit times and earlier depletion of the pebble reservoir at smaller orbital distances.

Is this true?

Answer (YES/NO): NO